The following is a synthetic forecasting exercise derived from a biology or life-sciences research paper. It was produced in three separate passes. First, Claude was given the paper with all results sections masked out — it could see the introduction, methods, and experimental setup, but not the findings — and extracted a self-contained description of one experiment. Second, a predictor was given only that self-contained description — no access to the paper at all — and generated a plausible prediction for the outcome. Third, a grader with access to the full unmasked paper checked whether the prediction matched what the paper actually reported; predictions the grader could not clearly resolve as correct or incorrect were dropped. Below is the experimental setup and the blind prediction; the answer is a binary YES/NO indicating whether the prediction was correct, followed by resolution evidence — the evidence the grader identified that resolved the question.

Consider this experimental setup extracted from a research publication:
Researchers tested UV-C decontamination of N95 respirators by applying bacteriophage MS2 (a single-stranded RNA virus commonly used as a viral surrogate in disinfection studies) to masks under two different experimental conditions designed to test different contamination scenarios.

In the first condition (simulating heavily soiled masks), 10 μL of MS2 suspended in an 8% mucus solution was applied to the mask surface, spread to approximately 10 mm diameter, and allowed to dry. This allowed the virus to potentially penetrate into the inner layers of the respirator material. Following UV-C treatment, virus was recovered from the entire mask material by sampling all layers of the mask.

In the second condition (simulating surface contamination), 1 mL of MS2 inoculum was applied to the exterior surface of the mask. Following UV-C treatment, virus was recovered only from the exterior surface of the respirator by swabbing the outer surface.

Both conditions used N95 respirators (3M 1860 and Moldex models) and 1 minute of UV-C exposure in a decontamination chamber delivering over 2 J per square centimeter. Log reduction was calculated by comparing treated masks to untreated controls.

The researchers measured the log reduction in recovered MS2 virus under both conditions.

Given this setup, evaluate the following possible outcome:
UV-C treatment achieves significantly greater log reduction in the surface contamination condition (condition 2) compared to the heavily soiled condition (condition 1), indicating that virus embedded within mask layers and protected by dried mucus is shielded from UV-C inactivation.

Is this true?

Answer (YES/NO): YES